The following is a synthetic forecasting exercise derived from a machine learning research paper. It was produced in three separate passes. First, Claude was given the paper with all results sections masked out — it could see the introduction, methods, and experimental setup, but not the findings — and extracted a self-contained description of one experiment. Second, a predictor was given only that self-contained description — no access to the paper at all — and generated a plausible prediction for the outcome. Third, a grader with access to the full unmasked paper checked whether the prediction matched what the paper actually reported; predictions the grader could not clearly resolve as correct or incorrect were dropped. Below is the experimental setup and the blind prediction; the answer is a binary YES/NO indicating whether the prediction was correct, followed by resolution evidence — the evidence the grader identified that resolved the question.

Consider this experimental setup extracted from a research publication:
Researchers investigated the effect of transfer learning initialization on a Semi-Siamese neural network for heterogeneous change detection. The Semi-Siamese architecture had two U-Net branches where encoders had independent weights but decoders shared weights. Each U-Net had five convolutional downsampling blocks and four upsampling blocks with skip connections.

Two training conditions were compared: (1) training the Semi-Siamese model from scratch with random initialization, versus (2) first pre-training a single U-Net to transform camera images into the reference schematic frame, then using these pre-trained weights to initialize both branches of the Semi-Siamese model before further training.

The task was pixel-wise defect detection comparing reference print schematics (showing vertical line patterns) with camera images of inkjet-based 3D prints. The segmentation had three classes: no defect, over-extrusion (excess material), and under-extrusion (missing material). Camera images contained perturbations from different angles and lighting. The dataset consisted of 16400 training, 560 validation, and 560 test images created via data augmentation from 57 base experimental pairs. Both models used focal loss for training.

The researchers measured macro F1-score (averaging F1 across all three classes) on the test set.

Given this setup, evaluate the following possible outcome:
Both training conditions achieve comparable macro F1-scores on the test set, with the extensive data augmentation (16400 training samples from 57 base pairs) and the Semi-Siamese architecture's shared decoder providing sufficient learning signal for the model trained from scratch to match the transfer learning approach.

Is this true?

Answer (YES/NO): NO